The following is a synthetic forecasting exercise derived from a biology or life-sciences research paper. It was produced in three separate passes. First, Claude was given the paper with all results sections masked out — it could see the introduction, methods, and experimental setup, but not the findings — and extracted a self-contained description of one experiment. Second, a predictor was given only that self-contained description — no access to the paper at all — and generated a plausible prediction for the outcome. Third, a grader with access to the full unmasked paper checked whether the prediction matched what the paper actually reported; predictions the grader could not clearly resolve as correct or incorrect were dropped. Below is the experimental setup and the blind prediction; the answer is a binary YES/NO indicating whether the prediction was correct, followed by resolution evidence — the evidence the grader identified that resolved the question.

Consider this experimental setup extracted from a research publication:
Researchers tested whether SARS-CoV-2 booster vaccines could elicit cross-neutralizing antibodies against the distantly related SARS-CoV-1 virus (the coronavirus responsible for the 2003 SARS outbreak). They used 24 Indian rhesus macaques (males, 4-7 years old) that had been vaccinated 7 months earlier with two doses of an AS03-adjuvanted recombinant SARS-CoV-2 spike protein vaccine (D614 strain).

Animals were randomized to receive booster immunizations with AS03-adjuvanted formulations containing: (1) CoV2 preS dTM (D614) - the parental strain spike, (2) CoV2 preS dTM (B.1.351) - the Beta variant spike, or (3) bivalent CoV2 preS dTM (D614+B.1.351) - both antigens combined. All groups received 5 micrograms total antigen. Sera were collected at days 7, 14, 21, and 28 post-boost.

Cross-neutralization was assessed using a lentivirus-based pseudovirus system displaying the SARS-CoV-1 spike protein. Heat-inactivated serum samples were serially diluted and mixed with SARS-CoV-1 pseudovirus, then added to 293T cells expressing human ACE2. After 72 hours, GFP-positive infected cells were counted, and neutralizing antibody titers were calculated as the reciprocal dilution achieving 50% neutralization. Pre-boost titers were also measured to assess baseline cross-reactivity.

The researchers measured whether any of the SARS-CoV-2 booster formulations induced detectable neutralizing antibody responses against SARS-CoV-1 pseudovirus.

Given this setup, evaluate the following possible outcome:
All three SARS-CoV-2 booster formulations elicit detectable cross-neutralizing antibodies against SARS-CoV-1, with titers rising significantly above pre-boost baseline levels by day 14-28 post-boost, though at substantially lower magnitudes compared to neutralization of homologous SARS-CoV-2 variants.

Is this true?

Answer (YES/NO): YES